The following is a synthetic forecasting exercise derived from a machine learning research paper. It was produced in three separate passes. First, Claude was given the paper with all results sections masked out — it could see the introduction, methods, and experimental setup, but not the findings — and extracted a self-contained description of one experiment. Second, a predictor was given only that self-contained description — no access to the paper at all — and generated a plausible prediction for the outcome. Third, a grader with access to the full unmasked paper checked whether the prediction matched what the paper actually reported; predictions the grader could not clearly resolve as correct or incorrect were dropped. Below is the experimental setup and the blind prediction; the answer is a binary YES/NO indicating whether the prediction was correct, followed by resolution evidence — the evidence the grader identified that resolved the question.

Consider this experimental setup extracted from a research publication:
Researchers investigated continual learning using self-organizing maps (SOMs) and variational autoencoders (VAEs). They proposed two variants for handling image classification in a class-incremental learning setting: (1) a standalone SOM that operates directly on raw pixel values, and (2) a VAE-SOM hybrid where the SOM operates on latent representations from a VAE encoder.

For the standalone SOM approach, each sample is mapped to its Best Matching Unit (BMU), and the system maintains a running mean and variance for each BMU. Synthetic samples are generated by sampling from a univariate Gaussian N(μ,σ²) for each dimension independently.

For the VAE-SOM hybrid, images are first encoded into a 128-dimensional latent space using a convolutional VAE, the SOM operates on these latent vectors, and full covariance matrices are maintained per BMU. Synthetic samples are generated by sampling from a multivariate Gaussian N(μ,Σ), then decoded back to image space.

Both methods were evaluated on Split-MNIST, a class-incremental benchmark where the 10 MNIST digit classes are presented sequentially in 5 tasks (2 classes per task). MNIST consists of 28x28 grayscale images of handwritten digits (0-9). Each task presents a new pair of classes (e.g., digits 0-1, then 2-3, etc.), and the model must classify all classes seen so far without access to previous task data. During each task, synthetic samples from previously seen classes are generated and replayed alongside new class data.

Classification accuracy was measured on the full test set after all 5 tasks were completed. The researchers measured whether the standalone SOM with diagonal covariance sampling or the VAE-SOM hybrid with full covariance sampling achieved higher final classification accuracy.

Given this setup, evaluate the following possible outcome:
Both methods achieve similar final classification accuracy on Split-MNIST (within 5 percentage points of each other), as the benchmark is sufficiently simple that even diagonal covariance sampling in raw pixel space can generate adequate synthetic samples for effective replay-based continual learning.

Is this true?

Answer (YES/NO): YES